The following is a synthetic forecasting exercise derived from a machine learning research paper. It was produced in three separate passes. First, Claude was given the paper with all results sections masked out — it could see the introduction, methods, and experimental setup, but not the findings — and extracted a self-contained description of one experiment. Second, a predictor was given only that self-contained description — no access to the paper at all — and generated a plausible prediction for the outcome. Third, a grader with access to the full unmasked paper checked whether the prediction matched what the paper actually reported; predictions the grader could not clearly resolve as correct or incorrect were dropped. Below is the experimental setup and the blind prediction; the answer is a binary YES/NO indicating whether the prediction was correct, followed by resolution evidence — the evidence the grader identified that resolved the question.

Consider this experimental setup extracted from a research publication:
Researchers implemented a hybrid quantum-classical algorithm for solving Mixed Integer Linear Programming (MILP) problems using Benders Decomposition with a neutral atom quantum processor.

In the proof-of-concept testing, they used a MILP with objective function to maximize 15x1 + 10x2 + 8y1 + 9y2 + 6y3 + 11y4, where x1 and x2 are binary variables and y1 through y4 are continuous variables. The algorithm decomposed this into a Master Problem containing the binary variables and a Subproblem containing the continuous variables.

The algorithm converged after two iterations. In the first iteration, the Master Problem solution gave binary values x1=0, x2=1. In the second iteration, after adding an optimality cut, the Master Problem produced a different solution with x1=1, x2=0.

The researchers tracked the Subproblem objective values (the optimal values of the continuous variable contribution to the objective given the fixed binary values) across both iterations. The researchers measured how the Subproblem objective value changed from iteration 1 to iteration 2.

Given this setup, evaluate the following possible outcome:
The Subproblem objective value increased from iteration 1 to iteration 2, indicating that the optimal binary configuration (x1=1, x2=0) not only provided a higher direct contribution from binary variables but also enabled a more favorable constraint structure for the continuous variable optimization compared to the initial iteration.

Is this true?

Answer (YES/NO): YES